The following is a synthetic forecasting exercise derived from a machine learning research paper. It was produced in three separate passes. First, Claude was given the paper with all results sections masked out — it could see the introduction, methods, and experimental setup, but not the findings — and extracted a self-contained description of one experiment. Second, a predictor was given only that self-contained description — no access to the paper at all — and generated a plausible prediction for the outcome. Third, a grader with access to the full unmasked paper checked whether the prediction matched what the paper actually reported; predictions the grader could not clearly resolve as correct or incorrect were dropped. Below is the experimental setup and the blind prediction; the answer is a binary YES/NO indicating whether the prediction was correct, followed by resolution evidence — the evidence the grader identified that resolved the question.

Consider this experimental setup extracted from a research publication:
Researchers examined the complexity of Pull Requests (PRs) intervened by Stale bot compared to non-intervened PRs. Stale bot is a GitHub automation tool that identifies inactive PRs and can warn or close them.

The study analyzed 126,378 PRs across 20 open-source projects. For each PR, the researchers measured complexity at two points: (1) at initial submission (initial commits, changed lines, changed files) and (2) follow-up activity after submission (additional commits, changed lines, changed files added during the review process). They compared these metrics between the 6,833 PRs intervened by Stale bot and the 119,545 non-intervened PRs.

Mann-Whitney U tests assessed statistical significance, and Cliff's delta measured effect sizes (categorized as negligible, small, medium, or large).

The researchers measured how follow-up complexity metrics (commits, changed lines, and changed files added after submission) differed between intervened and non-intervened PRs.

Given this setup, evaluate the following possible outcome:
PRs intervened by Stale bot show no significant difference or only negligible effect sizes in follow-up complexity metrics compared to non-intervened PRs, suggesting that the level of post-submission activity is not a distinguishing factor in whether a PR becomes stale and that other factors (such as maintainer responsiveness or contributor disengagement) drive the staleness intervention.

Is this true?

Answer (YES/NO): NO